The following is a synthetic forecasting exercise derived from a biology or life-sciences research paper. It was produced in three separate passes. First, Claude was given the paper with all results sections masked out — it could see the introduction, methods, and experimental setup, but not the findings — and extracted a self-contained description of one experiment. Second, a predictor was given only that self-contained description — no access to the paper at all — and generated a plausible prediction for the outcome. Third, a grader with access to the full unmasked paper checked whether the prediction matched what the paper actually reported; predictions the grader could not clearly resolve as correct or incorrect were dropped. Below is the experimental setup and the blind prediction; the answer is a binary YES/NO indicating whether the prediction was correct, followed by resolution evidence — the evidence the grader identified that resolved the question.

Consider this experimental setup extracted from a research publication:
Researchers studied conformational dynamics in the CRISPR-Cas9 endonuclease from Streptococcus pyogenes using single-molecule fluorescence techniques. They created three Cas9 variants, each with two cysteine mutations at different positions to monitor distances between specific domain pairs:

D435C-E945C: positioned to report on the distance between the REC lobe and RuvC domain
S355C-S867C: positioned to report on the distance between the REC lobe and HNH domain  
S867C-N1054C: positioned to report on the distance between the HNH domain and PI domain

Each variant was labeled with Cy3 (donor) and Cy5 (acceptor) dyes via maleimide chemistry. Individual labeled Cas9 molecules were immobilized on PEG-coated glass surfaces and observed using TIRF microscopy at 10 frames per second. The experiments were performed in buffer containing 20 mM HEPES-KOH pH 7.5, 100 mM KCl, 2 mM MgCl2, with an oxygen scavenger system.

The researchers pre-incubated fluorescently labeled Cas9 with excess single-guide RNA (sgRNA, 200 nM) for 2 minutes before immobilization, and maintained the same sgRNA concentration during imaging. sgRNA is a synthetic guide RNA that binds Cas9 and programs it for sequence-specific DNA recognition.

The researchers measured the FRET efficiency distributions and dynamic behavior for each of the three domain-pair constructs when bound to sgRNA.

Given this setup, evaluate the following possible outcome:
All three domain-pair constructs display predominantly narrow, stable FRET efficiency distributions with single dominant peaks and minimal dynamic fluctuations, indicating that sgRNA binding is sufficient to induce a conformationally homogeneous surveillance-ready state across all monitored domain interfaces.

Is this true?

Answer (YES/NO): NO